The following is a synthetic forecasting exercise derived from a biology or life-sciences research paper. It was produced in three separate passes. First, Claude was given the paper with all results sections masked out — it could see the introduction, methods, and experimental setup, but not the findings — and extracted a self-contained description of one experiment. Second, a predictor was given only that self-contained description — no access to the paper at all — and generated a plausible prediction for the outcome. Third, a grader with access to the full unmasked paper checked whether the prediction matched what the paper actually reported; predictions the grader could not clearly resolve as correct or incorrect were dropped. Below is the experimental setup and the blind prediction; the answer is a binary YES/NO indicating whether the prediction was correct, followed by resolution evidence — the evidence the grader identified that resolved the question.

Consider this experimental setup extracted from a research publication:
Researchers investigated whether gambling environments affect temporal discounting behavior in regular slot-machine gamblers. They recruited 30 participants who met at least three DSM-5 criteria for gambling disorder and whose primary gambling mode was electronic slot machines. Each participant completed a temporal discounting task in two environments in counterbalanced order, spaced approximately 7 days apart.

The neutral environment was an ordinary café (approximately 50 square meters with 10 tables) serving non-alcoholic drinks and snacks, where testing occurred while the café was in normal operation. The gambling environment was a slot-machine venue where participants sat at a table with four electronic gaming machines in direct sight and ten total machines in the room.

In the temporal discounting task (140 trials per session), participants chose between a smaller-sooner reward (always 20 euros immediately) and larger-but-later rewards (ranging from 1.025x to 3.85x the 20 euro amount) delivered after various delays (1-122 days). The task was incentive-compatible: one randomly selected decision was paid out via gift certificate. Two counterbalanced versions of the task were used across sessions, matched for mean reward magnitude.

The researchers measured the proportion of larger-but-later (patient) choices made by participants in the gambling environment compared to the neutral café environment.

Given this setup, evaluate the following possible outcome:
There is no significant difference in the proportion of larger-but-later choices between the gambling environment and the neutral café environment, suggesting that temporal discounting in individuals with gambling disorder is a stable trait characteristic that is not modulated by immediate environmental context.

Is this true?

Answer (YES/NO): NO